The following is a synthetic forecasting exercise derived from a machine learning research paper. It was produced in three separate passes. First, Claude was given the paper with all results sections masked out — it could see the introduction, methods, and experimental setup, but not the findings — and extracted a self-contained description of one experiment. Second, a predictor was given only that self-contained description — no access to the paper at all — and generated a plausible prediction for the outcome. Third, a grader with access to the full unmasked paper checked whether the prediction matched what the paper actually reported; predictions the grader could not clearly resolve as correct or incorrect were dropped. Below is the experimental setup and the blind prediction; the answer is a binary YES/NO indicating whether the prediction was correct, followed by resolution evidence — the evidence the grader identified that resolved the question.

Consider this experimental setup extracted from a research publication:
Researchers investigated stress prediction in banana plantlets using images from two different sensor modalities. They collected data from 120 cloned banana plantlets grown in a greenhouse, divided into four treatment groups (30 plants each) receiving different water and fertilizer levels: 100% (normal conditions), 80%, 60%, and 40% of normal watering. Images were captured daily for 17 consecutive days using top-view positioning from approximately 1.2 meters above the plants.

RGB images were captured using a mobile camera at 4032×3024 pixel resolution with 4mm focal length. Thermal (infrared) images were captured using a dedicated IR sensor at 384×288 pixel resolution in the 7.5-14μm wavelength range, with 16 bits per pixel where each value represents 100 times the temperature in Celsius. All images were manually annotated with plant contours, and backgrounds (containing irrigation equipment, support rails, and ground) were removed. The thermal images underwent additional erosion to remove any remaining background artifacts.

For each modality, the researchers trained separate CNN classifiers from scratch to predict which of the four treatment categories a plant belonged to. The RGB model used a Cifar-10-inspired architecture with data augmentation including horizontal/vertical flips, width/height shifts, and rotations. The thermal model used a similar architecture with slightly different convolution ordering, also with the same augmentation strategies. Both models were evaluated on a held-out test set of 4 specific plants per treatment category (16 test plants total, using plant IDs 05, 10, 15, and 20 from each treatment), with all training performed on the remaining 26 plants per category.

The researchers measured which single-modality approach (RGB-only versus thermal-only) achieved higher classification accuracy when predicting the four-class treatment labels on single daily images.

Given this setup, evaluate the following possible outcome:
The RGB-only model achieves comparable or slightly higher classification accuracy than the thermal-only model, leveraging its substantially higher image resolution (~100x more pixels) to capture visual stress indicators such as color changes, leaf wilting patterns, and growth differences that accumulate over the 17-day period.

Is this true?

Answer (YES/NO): NO